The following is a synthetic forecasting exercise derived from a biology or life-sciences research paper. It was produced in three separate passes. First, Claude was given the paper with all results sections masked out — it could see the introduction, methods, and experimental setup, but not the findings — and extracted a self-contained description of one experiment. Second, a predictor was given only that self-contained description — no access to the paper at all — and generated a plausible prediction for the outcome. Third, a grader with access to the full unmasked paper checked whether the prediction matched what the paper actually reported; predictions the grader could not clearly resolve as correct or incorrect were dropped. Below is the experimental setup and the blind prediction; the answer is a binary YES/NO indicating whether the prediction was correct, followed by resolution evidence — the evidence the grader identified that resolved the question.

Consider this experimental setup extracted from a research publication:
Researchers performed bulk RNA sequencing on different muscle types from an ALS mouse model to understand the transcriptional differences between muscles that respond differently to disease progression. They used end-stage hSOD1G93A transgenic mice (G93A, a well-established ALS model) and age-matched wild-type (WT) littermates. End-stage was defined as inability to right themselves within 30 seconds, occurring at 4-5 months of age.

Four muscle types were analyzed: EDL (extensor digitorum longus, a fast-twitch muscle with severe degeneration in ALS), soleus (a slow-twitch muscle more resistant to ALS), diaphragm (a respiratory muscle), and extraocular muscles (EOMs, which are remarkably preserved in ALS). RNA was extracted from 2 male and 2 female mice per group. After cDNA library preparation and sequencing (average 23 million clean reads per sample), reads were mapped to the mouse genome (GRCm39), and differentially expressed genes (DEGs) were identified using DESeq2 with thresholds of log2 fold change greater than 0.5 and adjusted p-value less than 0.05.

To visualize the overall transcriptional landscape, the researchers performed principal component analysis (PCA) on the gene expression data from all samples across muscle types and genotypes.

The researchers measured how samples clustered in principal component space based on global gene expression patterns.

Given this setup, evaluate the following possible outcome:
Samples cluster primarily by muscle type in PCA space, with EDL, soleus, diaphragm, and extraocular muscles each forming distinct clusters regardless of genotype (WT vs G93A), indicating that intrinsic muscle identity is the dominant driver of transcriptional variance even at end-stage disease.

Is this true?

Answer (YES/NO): NO